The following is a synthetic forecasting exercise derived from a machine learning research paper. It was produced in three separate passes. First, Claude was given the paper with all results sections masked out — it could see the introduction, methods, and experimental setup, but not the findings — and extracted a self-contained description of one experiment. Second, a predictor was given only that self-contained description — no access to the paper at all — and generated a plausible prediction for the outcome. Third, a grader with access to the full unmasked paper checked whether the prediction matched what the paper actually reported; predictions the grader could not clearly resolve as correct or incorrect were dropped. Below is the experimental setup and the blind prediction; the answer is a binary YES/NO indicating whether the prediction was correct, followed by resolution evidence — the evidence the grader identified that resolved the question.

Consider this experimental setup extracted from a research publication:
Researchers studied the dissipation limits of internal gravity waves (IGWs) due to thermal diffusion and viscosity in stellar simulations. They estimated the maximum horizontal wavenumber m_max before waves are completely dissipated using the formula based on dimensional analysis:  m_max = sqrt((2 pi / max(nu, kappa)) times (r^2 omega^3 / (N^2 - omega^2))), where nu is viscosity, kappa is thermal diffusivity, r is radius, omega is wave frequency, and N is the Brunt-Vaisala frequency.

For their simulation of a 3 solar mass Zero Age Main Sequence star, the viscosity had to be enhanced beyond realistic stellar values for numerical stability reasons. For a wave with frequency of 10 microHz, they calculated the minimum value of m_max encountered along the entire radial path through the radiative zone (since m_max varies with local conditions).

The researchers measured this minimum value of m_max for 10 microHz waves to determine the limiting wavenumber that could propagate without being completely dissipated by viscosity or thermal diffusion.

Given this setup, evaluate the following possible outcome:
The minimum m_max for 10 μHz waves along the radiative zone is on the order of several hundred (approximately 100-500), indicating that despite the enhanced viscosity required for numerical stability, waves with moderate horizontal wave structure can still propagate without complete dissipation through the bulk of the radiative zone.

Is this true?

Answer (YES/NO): NO